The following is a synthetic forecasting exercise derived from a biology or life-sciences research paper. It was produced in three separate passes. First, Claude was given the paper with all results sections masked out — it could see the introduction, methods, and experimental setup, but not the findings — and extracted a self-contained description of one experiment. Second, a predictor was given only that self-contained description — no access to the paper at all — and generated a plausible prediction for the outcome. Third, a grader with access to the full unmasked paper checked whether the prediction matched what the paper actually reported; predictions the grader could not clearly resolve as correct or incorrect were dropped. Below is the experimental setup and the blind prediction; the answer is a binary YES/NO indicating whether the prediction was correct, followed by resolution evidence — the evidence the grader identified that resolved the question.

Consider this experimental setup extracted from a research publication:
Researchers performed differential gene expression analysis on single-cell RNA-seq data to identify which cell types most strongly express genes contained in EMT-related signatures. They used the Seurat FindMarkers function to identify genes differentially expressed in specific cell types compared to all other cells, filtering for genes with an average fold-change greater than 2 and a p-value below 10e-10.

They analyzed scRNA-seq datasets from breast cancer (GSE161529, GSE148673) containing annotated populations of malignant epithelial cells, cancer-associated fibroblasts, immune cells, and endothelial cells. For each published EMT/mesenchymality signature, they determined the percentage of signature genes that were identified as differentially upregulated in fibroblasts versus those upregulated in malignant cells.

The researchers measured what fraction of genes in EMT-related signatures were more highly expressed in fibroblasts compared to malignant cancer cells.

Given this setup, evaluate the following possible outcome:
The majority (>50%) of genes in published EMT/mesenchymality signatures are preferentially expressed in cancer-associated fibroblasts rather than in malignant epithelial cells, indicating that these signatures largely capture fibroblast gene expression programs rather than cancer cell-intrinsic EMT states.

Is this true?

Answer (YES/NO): YES